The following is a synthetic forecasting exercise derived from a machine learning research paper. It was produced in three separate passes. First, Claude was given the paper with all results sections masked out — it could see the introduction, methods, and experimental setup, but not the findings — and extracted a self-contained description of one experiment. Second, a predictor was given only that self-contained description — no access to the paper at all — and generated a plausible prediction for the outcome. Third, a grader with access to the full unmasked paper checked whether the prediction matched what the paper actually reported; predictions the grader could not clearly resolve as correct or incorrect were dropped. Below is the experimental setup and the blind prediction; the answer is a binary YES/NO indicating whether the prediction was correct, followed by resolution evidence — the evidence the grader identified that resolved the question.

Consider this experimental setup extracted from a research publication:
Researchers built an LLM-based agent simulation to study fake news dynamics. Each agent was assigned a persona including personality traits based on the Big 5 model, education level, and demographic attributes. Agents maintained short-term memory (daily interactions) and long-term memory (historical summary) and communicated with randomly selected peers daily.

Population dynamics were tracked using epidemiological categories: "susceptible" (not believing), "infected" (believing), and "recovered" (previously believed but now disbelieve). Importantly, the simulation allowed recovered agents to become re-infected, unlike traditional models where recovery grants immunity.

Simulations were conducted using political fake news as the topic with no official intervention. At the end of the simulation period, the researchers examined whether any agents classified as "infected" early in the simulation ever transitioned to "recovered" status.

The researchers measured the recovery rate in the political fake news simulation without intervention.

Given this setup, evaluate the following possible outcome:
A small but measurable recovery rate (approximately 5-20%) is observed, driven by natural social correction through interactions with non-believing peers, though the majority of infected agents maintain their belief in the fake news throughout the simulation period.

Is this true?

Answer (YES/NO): NO